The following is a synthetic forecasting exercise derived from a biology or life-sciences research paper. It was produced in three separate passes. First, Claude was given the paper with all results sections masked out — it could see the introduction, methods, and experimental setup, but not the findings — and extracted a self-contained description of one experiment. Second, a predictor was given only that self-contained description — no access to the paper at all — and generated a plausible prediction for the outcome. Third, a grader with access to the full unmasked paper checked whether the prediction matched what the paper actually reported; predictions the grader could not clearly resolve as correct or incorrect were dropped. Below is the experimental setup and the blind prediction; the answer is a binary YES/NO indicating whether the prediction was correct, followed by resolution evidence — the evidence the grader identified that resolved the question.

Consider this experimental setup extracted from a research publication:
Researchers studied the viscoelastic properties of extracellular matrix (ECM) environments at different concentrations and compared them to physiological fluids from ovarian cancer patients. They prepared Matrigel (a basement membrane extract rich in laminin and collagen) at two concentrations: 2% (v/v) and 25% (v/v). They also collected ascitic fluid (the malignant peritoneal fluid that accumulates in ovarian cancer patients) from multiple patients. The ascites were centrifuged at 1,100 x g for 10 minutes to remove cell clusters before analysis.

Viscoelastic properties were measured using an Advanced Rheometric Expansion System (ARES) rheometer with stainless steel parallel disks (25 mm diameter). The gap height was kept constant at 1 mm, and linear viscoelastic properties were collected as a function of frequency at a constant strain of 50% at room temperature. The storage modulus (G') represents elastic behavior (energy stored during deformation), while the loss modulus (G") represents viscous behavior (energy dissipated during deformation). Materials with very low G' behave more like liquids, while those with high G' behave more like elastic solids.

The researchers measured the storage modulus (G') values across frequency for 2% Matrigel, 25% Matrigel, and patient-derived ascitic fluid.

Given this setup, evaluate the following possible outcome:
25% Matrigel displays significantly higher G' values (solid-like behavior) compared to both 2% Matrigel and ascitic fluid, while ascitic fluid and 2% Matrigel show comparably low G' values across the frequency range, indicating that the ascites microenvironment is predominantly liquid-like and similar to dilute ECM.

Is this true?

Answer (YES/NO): YES